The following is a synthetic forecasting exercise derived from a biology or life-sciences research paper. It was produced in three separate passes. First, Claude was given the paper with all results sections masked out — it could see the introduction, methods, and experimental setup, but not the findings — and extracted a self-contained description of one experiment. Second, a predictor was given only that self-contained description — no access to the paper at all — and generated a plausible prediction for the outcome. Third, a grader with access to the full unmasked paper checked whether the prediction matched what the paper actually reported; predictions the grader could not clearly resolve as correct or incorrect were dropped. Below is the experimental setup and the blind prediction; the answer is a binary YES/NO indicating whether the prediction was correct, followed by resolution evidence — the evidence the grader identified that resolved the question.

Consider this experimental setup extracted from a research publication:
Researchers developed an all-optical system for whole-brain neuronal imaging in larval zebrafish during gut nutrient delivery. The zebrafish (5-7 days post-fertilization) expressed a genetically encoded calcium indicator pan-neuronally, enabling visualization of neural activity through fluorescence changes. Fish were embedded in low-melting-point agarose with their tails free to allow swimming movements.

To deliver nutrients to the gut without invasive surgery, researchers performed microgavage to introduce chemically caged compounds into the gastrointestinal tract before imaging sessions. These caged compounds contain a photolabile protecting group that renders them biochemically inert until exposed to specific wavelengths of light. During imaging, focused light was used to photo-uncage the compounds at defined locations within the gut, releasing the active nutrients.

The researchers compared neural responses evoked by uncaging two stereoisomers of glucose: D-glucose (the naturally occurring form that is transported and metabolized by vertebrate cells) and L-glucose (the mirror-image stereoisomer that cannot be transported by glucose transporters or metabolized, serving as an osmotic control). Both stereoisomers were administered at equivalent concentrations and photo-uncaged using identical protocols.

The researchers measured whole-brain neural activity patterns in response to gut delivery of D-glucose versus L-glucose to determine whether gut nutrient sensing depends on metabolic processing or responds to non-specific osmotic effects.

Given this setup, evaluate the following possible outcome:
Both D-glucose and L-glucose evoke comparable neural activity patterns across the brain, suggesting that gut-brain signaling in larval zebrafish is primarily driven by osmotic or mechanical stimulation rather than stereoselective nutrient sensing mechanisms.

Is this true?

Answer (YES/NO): NO